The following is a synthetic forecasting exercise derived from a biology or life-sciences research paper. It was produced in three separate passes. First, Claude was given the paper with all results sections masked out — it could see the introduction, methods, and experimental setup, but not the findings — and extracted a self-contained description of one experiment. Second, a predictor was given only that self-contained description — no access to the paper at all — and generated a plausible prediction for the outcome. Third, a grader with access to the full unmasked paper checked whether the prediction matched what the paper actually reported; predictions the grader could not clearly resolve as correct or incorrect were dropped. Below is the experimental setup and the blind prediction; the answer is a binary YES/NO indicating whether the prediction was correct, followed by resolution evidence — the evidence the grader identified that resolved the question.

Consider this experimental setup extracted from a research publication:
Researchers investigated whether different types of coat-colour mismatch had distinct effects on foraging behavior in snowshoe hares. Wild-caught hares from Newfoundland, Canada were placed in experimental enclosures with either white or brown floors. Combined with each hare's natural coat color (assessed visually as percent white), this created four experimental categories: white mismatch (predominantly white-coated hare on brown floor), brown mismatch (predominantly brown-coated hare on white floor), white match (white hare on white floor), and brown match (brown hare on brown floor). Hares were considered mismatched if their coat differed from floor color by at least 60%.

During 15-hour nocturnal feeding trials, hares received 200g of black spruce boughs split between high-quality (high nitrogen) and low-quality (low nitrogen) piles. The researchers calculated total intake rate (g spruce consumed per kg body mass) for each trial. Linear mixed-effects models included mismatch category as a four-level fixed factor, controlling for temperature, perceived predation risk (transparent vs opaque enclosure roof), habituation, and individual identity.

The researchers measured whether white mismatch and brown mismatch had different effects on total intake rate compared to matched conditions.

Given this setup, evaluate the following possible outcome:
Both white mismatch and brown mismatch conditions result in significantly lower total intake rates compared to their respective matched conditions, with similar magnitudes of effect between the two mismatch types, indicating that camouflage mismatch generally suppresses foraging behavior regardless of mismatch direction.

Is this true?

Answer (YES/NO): NO